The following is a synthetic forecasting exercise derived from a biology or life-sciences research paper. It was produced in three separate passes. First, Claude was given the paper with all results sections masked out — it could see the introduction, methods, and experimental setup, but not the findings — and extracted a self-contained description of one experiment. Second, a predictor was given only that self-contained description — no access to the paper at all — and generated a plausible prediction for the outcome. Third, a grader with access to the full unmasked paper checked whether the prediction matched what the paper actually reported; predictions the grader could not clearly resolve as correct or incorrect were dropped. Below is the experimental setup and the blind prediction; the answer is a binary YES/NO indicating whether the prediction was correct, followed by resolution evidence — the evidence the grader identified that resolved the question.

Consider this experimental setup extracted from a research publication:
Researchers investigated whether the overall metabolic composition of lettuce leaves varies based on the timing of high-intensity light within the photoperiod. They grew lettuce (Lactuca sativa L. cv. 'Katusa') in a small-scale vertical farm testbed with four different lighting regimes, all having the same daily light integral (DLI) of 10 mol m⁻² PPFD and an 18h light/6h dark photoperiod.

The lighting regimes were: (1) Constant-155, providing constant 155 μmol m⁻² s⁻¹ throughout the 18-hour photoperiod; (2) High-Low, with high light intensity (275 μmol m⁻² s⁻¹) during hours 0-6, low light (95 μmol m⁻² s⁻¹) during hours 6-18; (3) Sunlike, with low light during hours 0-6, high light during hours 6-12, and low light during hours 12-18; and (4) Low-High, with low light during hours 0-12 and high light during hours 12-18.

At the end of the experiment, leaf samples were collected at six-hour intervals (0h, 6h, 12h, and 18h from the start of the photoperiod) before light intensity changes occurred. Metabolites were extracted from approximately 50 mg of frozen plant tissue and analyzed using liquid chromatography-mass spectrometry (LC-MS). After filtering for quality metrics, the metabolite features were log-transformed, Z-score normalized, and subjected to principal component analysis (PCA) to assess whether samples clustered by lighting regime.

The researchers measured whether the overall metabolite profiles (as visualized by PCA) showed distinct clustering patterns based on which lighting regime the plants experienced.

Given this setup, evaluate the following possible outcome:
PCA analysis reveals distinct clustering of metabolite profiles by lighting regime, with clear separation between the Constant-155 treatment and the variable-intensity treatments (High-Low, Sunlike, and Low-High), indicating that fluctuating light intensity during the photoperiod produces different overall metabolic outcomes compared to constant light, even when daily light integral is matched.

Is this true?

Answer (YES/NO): NO